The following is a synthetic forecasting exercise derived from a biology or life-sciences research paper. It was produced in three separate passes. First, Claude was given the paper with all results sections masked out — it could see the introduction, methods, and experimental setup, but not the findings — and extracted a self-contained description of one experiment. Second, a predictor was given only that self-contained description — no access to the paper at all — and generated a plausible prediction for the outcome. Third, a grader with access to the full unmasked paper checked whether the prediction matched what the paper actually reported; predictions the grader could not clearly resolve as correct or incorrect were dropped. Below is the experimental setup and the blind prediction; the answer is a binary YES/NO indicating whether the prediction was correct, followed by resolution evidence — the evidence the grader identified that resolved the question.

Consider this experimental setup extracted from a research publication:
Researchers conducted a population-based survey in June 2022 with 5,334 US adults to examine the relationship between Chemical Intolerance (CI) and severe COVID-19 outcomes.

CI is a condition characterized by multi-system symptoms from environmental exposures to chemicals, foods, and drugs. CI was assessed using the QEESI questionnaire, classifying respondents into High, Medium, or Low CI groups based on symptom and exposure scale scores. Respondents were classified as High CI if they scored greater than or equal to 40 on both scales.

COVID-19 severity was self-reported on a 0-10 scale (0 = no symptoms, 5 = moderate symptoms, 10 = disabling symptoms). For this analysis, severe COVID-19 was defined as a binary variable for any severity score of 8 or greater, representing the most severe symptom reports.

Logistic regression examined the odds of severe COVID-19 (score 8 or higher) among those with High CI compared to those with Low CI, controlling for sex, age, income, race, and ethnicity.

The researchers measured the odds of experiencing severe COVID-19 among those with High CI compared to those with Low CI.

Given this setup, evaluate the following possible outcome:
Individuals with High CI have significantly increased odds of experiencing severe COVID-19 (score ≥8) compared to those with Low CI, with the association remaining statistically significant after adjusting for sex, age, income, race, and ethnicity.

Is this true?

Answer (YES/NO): YES